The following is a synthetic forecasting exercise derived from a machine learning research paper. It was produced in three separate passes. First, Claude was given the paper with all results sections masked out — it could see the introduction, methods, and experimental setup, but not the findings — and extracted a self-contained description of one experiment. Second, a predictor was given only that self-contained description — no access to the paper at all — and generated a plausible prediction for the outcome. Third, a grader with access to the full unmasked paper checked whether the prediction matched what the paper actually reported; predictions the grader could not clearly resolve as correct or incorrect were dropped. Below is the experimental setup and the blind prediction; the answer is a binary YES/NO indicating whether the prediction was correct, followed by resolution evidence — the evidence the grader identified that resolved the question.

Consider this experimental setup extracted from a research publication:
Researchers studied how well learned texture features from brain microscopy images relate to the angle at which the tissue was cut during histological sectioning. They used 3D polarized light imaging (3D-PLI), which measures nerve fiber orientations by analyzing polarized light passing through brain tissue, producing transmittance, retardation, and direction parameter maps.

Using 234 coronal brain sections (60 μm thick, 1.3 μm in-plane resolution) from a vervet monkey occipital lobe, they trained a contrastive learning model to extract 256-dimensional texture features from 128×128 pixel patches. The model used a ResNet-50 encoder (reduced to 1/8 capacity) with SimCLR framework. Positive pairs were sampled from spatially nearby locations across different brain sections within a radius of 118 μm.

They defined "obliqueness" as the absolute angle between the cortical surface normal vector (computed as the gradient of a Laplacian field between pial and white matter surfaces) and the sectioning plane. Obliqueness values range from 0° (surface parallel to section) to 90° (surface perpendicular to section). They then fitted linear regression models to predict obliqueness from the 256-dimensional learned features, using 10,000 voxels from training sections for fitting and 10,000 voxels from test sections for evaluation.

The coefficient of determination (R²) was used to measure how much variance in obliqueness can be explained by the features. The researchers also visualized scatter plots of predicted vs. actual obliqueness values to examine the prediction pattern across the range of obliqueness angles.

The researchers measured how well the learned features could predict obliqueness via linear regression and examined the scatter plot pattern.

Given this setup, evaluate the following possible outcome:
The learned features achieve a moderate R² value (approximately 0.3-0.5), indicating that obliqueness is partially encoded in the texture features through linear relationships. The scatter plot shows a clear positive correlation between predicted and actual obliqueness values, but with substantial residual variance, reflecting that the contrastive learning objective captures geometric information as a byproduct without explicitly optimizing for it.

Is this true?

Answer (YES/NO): YES